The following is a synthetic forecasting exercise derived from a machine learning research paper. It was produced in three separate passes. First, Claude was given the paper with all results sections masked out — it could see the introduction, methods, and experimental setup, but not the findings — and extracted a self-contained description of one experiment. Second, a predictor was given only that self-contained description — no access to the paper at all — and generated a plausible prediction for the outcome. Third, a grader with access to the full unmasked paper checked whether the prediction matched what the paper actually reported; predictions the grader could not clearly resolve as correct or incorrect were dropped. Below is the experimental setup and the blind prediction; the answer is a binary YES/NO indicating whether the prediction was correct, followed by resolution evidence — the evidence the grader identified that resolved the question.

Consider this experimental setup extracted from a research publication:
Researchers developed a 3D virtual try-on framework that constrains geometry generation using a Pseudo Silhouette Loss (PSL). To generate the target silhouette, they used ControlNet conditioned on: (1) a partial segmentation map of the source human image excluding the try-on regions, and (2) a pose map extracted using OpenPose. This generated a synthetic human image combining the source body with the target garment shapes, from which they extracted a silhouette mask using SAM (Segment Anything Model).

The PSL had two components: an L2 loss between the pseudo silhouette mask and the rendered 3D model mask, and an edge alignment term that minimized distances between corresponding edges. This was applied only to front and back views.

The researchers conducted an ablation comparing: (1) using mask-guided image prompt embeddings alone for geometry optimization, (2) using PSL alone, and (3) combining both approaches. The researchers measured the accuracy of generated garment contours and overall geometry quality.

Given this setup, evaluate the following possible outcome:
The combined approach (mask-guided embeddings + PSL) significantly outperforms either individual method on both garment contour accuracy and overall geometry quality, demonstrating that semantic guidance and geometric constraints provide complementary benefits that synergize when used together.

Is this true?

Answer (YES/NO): YES